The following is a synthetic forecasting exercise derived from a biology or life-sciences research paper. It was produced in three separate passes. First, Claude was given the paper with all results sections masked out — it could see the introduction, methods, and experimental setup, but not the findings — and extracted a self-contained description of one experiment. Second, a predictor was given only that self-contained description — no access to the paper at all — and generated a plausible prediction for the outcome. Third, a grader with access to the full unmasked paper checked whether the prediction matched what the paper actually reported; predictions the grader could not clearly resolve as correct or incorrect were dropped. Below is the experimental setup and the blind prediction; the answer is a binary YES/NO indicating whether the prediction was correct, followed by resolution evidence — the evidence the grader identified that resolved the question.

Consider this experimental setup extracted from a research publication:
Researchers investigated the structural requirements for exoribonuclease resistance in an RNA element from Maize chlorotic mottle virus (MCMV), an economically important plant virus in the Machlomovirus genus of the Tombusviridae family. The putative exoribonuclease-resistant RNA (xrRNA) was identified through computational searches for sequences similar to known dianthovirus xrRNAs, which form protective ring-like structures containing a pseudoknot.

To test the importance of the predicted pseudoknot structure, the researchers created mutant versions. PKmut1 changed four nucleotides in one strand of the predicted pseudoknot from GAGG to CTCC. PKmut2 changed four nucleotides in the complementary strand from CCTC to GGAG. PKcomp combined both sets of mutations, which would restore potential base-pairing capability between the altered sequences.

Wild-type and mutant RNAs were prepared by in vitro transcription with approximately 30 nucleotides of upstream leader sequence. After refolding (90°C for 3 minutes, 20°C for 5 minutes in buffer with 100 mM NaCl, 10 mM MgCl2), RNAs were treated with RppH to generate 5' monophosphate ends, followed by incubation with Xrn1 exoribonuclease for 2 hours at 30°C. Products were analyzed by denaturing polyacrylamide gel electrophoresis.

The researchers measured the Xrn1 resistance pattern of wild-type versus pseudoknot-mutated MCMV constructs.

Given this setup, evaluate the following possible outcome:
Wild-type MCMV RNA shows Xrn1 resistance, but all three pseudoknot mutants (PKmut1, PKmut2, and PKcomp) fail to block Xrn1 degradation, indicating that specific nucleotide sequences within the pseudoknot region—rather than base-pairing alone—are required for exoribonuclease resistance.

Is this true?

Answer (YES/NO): NO